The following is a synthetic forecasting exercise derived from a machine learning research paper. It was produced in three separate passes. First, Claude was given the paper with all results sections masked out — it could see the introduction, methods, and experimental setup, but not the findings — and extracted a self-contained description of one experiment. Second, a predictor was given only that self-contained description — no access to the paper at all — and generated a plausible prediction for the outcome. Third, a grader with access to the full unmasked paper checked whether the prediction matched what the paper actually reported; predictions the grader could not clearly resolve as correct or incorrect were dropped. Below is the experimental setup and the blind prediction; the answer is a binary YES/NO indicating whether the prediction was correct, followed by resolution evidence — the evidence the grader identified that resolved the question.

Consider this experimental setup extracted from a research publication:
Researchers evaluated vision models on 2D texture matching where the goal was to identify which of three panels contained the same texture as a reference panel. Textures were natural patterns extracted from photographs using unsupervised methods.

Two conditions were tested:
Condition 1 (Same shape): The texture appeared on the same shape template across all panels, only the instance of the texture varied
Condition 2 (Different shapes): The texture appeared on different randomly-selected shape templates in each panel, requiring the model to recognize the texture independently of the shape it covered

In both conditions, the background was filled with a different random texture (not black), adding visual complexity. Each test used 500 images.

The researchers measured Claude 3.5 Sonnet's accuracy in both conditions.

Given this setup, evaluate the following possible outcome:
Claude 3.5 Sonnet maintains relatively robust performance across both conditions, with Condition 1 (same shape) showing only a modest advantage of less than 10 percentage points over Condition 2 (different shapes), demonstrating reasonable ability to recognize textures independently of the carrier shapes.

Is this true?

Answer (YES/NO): YES